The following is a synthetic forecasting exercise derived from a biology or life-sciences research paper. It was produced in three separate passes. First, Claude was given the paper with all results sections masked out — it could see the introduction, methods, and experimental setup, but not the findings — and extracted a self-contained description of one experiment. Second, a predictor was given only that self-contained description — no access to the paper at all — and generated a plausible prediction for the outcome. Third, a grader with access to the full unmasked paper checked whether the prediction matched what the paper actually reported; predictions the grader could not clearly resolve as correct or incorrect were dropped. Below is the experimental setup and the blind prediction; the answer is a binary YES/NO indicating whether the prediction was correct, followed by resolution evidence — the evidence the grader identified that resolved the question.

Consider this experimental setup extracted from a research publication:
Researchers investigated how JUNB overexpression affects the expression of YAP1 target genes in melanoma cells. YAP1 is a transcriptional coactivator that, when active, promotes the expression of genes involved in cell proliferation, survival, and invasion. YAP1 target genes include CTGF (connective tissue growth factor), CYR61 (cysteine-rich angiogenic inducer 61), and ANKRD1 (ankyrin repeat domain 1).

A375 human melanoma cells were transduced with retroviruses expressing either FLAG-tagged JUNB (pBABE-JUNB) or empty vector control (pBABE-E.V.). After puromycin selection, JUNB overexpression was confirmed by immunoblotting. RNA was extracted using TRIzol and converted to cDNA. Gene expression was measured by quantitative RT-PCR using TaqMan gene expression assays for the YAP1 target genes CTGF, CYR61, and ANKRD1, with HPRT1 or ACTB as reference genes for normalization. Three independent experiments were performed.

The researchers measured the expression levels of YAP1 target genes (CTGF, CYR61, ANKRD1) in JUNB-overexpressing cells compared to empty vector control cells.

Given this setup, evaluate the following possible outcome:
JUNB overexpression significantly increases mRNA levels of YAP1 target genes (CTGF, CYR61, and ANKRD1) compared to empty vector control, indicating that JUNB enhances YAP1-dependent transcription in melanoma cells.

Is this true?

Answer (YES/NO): NO